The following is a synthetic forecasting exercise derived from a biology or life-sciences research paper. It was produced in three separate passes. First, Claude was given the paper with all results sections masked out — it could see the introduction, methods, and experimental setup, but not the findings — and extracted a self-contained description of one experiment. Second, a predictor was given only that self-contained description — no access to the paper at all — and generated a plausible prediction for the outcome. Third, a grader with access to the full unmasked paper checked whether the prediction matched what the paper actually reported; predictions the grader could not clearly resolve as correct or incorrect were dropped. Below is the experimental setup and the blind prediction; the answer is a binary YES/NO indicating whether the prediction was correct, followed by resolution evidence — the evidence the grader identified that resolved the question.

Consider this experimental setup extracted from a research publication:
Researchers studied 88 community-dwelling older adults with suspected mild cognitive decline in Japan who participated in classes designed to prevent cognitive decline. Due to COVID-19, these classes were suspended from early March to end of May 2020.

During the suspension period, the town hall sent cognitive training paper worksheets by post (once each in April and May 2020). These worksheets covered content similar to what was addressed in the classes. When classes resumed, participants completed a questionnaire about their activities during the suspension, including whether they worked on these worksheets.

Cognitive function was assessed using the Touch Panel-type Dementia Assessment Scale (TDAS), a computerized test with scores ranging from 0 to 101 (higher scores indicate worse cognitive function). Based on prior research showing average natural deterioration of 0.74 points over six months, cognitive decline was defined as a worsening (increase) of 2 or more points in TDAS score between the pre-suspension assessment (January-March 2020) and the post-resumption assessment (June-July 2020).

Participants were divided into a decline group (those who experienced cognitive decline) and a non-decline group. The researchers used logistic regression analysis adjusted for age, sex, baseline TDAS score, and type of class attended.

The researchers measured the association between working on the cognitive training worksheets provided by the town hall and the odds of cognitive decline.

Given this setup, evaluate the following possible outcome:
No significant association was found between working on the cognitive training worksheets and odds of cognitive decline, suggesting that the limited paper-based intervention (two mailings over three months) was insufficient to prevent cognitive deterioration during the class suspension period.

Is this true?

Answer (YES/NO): NO